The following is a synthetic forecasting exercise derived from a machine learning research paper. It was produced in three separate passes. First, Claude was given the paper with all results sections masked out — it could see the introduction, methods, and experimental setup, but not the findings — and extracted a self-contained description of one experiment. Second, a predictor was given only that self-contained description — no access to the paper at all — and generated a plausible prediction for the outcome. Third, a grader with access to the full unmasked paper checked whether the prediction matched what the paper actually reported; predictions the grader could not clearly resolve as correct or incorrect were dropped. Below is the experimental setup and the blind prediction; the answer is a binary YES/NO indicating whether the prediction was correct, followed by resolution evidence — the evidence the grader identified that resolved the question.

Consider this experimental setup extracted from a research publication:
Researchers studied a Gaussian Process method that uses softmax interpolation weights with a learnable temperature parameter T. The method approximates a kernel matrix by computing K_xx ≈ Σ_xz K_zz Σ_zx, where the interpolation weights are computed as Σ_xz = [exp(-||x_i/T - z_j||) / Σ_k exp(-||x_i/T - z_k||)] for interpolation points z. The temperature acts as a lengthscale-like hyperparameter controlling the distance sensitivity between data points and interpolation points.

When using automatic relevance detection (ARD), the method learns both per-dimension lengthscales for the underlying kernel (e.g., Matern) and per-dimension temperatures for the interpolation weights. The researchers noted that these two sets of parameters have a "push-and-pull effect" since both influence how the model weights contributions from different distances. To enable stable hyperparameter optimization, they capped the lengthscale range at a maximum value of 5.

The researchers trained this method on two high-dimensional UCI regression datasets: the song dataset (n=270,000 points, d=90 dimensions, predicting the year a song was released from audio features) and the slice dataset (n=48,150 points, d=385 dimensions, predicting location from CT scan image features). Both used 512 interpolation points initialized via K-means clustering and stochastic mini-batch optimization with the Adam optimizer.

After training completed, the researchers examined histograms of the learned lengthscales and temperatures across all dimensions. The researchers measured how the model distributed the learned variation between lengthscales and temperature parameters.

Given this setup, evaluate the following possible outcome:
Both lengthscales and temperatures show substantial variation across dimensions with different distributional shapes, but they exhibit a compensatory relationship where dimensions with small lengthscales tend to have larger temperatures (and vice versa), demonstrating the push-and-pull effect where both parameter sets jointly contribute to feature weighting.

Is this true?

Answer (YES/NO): NO